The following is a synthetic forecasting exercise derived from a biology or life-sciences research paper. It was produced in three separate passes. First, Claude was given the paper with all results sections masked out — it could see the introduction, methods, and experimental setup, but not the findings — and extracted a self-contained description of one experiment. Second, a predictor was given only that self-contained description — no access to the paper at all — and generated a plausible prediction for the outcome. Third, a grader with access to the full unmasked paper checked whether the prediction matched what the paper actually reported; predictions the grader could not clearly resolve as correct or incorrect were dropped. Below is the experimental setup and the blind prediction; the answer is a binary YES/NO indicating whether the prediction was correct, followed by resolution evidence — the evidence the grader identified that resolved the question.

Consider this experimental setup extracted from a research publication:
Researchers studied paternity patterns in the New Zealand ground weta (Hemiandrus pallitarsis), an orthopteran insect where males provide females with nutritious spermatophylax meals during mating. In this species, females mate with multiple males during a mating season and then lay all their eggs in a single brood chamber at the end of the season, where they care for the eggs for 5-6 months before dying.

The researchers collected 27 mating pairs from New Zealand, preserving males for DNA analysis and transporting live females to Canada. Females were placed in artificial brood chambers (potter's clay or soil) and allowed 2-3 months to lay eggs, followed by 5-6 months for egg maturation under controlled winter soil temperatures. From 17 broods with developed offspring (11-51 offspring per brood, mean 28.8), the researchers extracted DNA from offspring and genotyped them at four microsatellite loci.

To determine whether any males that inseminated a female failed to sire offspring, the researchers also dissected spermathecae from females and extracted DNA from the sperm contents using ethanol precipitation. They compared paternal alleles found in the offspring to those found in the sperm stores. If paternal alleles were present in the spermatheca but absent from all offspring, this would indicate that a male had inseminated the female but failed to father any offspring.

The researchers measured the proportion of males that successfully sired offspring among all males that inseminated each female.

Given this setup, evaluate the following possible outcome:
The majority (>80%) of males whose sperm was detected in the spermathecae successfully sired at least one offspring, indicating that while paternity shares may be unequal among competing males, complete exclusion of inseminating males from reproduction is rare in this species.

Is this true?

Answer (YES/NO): YES